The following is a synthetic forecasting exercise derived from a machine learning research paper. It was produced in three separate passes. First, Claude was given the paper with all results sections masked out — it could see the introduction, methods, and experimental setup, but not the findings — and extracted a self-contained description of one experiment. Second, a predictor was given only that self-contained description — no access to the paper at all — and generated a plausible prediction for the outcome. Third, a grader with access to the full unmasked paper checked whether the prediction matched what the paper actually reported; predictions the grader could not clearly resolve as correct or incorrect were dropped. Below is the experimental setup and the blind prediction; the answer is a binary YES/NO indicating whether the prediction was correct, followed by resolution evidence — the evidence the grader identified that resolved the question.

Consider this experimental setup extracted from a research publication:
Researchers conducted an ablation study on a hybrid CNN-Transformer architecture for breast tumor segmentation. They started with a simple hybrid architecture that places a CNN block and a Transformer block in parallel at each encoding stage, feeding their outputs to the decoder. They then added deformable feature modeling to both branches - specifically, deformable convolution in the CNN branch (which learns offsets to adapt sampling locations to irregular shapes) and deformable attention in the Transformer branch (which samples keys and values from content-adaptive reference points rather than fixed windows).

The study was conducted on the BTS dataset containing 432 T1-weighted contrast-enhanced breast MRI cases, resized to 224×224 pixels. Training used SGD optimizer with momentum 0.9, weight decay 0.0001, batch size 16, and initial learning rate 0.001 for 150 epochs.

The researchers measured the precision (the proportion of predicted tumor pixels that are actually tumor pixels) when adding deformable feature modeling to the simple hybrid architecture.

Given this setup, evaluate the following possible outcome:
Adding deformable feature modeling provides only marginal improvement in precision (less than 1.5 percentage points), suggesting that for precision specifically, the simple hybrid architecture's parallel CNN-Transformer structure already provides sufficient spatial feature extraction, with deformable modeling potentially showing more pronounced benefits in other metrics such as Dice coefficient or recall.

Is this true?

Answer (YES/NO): NO